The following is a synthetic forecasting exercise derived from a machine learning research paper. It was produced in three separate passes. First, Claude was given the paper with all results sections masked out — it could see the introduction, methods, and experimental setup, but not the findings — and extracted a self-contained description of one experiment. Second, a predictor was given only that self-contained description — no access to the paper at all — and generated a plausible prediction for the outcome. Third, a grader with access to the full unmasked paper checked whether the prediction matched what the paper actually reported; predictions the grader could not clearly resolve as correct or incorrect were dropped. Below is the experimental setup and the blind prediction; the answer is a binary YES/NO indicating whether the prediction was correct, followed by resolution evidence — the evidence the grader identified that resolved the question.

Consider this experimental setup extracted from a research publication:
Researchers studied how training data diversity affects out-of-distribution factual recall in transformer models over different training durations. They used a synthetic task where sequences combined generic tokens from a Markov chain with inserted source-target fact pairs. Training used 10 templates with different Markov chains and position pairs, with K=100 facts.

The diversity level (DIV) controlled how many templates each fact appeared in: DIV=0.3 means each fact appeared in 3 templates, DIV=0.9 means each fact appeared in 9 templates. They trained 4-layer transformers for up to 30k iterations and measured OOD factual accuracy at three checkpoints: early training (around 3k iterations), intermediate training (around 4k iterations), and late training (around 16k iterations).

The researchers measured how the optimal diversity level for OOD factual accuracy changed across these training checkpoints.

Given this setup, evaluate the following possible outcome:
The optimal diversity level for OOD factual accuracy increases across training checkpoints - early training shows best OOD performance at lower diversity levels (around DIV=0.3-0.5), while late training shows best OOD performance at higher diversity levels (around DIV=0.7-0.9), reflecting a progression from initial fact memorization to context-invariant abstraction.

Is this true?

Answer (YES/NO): NO